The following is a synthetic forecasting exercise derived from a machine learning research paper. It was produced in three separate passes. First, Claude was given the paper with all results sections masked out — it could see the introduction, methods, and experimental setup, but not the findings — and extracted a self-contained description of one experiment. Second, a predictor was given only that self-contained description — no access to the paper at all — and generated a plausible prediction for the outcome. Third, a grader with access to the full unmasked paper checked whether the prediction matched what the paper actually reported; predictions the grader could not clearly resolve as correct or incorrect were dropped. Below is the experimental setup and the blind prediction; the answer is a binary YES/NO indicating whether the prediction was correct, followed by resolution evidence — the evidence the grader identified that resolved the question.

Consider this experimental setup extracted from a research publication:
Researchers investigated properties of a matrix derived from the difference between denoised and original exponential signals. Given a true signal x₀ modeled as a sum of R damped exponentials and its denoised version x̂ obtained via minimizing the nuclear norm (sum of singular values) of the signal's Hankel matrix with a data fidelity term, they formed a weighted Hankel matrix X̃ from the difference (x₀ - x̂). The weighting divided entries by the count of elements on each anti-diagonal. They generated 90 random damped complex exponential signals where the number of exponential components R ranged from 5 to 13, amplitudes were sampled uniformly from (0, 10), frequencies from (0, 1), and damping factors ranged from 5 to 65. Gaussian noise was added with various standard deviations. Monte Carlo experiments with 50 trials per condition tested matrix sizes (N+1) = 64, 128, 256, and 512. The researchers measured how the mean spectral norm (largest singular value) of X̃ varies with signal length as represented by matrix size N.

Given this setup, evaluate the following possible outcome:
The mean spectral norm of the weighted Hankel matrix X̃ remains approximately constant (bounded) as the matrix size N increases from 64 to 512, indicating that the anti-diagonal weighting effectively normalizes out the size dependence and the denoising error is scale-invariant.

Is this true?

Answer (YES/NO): YES